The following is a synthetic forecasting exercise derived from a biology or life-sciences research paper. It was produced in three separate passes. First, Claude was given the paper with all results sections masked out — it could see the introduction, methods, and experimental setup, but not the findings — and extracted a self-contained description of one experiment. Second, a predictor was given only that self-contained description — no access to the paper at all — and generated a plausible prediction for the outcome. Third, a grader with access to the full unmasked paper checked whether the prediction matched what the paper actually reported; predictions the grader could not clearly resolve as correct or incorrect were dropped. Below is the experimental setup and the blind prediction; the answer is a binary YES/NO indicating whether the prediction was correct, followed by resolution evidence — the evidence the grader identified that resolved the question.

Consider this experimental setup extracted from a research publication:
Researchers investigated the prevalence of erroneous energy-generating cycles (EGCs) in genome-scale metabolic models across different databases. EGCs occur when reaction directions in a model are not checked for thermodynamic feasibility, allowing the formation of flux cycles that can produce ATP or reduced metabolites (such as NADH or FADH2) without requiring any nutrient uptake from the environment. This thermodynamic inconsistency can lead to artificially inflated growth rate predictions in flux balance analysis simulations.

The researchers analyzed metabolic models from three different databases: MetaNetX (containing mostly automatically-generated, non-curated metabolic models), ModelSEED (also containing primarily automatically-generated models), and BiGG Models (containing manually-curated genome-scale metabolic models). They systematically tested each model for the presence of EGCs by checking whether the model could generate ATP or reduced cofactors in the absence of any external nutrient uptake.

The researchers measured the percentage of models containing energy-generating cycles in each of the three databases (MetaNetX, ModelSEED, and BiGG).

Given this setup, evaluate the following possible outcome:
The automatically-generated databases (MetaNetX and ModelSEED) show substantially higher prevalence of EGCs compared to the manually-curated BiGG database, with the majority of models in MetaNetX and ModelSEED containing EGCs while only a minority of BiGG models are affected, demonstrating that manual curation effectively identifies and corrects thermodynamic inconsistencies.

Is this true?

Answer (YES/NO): YES